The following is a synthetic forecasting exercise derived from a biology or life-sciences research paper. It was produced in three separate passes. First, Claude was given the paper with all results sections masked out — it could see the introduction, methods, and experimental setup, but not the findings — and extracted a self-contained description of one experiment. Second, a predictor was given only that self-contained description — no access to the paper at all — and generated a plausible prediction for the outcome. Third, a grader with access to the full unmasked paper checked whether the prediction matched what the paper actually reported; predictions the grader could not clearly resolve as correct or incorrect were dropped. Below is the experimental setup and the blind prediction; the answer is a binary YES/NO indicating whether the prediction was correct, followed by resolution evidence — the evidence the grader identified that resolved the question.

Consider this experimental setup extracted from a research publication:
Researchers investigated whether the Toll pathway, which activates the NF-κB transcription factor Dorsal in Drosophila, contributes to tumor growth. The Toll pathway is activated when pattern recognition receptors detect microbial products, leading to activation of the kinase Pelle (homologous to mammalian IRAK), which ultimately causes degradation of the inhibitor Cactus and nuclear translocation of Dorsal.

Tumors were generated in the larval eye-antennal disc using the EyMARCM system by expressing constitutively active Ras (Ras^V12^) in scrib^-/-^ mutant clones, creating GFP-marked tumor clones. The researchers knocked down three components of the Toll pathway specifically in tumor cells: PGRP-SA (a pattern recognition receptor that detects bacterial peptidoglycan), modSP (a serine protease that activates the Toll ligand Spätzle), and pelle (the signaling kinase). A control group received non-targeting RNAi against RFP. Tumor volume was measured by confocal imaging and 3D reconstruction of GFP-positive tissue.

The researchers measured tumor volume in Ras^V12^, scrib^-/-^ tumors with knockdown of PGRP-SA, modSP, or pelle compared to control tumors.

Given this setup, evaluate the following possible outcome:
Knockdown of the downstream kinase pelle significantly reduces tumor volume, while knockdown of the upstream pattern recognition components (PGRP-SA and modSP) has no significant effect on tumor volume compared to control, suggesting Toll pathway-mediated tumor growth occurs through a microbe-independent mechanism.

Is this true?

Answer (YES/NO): NO